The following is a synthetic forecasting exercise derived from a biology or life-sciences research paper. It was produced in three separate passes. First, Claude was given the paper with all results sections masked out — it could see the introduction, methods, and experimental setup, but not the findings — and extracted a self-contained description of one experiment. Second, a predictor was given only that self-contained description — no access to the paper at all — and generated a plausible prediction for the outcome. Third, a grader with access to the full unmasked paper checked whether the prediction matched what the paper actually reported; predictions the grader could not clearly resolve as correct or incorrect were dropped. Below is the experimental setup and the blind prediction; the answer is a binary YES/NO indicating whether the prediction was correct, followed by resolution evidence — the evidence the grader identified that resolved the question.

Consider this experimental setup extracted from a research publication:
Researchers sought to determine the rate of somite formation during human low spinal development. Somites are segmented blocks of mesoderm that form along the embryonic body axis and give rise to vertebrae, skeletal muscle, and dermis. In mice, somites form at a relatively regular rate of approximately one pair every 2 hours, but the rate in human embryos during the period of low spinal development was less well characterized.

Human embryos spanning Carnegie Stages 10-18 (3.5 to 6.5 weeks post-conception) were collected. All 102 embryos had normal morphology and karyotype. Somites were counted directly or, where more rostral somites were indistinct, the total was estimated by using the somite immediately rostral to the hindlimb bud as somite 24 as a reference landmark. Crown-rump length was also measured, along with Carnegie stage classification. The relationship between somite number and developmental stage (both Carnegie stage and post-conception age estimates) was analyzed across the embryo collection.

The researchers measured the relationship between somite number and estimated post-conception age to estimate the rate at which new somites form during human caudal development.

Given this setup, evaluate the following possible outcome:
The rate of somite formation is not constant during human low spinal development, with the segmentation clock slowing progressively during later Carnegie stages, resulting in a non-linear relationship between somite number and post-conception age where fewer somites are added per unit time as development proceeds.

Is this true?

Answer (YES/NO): NO